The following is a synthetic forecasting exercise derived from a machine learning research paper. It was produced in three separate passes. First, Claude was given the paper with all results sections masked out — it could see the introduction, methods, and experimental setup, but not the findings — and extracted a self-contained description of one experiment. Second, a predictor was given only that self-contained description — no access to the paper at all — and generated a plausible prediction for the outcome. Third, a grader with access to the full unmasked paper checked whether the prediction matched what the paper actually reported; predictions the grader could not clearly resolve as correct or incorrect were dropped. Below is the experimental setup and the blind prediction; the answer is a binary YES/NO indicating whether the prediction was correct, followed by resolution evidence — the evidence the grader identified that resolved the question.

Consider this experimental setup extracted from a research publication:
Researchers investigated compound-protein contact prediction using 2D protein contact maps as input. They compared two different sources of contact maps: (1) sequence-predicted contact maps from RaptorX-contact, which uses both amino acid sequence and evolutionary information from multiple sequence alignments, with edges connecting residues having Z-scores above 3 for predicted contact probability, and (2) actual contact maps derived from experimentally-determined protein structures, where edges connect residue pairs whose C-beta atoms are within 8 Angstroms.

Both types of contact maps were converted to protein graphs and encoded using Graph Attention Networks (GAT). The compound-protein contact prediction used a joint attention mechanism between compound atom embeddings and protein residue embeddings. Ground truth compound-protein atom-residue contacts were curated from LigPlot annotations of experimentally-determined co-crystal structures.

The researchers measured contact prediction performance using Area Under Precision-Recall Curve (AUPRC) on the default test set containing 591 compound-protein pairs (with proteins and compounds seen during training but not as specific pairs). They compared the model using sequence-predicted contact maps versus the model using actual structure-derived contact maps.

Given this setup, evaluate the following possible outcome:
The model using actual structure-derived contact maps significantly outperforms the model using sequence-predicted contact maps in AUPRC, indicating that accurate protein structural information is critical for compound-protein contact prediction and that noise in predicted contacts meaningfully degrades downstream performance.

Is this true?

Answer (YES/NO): YES